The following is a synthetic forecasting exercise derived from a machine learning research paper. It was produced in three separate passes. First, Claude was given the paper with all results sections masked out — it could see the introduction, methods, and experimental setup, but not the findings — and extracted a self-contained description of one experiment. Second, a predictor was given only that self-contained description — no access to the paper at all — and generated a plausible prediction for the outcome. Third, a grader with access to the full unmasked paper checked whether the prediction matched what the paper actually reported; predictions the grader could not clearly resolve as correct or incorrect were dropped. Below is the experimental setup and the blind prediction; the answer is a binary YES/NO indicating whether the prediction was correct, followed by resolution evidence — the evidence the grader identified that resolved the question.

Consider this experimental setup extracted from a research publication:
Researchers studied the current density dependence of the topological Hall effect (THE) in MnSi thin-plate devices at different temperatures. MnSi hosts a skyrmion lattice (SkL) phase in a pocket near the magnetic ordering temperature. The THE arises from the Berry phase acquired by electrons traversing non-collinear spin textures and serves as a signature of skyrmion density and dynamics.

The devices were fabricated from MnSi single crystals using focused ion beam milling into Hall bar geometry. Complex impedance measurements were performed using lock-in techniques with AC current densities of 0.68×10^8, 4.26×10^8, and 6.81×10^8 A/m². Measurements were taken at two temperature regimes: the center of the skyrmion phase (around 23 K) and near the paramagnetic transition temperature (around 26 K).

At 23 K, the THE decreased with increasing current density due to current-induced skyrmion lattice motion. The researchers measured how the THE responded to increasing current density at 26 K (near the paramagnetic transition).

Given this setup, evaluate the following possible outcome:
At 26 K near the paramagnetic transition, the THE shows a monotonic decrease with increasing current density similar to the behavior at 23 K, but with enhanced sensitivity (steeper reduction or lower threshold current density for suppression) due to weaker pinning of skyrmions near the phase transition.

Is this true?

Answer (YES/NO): NO